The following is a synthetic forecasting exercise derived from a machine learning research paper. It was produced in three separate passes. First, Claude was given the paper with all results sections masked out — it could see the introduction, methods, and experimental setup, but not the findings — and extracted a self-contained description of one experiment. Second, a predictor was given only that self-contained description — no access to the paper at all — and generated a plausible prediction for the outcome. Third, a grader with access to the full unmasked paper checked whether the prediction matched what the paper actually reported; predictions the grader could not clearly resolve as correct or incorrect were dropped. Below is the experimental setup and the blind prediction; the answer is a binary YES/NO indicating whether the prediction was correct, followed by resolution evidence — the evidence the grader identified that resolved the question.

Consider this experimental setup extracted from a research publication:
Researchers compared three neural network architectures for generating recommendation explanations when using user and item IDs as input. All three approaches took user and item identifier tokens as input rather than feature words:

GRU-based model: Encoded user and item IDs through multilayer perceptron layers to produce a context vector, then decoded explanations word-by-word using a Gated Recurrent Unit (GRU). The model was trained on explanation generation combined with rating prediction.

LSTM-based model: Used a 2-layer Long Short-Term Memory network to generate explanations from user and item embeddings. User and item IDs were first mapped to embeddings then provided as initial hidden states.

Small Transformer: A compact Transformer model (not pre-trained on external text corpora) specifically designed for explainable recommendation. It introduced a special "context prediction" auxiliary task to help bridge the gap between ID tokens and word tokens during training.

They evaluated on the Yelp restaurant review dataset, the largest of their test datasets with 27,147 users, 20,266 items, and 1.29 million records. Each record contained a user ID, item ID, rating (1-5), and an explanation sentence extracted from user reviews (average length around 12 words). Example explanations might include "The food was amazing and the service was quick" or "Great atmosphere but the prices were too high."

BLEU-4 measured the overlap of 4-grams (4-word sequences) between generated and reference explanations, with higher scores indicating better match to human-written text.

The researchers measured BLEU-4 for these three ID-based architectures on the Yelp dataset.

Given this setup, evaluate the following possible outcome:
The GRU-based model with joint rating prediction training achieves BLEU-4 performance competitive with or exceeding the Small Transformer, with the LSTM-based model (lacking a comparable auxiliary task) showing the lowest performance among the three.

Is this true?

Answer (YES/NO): NO